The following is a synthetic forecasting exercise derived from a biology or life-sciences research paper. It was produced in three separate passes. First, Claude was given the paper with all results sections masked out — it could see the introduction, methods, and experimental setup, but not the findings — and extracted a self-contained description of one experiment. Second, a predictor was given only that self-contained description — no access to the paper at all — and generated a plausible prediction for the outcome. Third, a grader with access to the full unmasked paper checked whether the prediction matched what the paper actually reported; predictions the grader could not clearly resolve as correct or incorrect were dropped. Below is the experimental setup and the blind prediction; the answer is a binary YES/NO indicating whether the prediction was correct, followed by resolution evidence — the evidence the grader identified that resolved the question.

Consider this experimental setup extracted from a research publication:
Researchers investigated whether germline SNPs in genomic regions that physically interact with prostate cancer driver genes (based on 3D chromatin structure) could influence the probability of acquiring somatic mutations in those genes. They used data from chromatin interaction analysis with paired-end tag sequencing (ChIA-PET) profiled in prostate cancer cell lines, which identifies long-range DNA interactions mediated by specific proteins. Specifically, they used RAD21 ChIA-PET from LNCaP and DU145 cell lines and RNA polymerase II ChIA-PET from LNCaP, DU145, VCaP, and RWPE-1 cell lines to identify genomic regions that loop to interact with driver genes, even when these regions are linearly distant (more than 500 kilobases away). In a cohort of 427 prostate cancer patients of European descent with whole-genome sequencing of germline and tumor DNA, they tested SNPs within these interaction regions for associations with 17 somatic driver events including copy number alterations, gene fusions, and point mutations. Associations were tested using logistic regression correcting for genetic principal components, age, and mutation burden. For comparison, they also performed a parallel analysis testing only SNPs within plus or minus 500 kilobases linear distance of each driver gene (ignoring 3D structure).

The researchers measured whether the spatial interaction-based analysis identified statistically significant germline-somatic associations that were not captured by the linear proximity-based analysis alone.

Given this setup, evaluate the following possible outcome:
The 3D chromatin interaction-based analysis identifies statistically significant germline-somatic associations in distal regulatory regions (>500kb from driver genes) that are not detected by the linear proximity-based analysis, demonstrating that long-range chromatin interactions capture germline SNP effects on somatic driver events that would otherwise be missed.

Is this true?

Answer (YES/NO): YES